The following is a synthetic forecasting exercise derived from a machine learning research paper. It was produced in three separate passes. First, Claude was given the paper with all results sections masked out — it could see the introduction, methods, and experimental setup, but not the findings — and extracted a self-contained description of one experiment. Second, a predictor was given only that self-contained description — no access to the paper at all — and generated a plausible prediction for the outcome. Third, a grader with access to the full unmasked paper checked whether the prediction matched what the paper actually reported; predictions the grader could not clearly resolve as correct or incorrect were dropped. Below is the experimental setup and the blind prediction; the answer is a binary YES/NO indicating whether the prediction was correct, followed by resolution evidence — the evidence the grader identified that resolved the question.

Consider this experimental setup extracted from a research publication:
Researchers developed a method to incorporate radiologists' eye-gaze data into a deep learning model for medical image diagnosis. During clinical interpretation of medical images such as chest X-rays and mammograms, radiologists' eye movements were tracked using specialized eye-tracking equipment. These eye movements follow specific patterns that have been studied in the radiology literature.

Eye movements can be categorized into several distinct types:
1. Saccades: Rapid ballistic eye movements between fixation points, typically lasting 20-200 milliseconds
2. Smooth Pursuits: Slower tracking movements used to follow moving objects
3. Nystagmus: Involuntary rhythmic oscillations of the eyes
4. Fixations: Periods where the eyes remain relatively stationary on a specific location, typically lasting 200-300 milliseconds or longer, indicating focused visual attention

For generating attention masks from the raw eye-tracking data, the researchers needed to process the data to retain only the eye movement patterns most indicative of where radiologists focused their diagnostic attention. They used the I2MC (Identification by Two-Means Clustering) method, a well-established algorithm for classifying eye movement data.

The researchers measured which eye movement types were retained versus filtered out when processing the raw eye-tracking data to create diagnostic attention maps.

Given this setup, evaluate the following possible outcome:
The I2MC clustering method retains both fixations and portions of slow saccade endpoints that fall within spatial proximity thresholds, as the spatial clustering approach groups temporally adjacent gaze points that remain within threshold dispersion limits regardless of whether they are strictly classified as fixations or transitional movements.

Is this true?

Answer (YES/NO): NO